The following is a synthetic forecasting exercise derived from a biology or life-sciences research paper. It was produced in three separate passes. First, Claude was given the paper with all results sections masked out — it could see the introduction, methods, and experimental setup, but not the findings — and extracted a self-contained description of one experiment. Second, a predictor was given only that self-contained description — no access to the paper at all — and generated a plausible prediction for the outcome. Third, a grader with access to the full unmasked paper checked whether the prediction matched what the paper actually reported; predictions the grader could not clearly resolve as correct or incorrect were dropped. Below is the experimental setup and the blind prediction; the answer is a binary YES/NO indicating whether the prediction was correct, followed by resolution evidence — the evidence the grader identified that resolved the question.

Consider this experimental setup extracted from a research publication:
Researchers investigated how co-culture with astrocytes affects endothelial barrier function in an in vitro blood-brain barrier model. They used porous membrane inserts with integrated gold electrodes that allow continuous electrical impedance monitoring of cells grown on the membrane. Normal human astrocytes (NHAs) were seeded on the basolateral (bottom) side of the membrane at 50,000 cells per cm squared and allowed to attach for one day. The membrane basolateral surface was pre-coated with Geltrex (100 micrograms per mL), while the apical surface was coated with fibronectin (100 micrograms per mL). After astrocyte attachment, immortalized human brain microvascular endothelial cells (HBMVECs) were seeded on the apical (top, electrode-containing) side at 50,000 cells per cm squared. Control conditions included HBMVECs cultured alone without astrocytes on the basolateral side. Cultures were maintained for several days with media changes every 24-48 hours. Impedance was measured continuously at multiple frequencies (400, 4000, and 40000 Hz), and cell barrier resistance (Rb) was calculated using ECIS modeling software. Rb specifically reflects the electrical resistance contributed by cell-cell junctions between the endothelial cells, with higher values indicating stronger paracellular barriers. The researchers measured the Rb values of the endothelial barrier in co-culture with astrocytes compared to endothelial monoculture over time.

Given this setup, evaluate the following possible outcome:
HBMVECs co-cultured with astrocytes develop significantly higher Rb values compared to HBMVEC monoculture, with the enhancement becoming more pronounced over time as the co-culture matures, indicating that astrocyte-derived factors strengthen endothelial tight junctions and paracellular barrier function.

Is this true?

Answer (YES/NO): NO